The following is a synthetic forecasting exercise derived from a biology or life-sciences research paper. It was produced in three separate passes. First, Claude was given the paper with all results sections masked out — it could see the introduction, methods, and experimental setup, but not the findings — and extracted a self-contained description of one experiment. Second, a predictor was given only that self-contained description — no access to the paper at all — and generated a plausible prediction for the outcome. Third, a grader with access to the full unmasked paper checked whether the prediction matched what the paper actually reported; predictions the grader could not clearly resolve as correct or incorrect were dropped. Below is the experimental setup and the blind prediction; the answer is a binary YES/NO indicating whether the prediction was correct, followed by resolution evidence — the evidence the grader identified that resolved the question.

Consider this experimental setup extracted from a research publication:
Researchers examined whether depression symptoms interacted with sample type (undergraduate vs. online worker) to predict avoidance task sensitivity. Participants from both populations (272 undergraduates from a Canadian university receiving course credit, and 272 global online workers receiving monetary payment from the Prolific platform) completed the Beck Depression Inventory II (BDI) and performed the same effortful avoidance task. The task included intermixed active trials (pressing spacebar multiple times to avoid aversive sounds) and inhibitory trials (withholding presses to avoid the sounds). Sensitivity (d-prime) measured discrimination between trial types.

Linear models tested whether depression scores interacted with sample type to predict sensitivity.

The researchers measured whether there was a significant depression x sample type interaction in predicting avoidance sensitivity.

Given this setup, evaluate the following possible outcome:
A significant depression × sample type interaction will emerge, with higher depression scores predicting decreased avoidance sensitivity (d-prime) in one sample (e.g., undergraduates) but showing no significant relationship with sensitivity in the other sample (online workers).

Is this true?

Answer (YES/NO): NO